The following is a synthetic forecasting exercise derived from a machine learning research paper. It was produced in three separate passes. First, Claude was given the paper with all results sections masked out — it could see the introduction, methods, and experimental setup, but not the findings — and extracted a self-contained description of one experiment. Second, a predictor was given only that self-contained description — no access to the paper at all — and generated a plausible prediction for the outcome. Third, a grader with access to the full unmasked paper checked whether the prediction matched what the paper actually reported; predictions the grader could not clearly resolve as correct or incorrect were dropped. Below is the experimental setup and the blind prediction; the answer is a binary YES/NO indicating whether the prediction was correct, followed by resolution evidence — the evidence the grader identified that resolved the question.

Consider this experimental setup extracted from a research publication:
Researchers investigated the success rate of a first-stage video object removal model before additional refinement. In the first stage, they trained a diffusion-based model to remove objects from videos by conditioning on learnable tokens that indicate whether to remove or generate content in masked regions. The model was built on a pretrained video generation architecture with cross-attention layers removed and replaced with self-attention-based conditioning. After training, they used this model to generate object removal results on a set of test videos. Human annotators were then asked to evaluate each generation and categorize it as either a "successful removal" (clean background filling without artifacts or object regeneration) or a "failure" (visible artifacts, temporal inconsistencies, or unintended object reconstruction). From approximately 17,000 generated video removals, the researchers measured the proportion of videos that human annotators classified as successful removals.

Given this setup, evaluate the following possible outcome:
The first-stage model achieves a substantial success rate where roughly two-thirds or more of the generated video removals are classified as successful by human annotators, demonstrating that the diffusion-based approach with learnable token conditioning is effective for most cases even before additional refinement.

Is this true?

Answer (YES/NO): NO